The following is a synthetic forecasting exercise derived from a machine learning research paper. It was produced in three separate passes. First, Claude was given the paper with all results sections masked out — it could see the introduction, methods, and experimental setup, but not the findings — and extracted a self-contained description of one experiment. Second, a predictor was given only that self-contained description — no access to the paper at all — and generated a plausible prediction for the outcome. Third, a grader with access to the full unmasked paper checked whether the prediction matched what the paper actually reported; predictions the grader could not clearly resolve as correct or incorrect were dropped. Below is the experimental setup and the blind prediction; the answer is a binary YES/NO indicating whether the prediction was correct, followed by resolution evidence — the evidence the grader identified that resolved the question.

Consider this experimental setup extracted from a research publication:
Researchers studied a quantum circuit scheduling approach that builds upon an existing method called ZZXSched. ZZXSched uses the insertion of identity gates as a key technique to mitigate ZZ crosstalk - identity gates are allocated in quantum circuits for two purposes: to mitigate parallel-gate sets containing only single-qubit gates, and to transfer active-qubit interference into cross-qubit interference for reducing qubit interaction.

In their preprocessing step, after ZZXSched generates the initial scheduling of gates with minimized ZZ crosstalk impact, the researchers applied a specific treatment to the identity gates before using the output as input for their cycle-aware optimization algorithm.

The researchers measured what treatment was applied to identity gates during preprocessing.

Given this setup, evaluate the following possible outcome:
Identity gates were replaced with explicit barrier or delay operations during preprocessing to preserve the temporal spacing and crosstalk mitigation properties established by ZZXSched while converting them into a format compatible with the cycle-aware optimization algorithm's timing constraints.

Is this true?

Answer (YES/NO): NO